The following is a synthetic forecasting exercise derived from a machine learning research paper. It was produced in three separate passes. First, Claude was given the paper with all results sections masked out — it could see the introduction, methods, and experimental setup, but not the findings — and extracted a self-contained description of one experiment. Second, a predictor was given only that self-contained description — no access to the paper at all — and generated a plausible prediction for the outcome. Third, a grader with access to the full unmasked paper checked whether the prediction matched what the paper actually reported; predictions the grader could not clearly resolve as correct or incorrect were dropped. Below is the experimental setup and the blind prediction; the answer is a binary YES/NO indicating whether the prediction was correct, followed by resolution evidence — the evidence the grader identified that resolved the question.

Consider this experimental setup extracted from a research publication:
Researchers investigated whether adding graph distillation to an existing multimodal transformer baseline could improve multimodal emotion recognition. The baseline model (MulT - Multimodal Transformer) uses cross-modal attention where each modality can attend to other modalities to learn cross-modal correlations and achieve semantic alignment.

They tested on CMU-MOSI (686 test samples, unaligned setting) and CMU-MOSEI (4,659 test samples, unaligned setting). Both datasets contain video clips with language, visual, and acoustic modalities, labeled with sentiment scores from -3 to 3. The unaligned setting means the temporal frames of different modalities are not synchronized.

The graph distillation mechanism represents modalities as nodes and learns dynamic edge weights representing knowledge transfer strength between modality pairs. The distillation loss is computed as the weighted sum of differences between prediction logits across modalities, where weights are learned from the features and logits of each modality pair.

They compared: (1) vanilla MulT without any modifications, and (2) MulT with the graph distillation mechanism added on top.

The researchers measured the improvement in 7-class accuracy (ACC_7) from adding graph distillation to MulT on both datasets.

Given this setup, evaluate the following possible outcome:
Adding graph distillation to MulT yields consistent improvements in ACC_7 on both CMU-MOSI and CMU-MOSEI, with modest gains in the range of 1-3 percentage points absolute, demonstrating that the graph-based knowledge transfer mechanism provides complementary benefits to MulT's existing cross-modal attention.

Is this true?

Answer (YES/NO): NO